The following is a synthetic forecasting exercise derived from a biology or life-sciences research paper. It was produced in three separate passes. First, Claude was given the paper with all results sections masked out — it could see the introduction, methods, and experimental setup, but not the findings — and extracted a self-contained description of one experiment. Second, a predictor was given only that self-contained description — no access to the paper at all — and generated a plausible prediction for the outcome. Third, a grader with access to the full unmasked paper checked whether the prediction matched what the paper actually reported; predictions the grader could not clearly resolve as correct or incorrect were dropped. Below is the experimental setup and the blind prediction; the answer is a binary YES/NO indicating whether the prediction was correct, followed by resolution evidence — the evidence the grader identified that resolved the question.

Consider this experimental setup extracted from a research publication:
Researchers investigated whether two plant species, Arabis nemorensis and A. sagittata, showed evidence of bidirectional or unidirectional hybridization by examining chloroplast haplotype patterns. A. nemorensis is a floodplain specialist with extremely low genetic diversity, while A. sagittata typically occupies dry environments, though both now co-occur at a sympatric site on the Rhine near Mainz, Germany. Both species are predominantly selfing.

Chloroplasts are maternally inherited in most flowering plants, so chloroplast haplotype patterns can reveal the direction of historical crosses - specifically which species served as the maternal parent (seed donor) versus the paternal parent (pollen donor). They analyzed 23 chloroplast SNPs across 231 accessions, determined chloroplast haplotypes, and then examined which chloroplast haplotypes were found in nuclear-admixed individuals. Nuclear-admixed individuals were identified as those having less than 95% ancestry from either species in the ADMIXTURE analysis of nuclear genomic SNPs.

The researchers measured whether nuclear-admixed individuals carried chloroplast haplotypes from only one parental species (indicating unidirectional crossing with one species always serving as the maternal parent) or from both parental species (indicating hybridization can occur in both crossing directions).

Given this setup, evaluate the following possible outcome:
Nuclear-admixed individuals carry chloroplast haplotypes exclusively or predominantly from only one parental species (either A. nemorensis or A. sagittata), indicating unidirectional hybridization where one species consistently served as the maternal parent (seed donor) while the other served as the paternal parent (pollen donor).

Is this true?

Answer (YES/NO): YES